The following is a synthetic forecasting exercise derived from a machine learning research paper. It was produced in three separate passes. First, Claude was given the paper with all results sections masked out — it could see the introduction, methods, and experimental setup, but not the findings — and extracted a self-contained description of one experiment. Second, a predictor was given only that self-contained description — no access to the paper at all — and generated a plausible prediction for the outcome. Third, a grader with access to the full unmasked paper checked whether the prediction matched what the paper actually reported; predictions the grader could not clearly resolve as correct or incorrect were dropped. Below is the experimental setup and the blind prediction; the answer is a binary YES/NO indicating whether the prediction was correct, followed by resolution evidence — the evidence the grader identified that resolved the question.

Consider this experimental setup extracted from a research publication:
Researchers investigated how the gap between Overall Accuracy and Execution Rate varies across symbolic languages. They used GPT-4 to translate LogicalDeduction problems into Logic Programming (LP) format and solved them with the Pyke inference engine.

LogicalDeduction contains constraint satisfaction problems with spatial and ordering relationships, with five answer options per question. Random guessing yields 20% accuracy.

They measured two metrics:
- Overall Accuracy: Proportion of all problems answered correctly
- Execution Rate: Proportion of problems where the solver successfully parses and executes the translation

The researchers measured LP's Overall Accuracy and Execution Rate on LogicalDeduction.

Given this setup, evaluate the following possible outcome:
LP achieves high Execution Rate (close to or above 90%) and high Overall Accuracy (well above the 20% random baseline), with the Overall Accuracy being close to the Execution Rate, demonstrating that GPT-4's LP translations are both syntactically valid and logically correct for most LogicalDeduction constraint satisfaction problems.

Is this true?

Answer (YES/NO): NO